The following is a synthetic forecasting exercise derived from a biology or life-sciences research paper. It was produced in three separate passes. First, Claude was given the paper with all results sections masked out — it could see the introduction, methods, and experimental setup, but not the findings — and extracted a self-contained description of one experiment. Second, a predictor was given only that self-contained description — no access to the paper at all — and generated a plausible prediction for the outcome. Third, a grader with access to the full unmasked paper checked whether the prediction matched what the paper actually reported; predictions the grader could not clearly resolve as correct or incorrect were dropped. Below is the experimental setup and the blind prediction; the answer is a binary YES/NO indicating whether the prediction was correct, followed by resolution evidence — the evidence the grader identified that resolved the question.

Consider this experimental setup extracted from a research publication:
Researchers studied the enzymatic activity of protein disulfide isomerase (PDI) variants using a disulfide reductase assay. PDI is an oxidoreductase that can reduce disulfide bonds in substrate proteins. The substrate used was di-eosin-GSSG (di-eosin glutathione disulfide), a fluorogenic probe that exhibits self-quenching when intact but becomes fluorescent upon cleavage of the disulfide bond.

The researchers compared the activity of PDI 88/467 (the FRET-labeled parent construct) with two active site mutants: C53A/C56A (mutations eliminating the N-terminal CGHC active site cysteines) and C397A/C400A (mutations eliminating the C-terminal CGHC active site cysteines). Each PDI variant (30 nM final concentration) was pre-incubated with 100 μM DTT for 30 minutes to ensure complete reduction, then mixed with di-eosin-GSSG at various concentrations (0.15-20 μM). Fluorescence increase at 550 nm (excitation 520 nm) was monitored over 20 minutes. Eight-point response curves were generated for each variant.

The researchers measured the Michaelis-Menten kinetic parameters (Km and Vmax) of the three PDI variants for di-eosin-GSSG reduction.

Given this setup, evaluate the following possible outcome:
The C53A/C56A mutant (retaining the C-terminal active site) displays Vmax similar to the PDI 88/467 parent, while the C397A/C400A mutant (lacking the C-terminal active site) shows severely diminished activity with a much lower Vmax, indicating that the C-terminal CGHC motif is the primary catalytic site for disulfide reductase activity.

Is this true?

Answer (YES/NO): NO